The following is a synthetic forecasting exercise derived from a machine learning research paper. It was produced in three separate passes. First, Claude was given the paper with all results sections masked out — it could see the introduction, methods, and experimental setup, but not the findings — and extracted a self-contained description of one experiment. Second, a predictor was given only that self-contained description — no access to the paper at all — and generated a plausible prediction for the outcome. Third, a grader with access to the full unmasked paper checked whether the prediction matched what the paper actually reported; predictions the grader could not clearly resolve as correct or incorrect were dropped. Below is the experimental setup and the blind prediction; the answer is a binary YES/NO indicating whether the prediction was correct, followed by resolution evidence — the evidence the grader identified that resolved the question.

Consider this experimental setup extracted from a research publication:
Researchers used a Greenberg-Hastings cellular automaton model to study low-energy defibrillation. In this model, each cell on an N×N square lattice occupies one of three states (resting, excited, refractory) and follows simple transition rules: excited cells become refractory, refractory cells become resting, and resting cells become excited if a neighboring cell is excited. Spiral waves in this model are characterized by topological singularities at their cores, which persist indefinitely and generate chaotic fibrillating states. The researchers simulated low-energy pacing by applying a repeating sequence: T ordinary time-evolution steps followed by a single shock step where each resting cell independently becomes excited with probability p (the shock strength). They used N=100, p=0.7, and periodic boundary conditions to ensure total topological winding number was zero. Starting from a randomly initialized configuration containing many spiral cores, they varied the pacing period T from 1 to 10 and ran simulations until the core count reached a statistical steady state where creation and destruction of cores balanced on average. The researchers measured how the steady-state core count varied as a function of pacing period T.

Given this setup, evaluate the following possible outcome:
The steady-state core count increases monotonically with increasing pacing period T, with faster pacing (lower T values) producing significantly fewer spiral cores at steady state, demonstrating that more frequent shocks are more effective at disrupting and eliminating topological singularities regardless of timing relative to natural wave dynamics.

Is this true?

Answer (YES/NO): NO